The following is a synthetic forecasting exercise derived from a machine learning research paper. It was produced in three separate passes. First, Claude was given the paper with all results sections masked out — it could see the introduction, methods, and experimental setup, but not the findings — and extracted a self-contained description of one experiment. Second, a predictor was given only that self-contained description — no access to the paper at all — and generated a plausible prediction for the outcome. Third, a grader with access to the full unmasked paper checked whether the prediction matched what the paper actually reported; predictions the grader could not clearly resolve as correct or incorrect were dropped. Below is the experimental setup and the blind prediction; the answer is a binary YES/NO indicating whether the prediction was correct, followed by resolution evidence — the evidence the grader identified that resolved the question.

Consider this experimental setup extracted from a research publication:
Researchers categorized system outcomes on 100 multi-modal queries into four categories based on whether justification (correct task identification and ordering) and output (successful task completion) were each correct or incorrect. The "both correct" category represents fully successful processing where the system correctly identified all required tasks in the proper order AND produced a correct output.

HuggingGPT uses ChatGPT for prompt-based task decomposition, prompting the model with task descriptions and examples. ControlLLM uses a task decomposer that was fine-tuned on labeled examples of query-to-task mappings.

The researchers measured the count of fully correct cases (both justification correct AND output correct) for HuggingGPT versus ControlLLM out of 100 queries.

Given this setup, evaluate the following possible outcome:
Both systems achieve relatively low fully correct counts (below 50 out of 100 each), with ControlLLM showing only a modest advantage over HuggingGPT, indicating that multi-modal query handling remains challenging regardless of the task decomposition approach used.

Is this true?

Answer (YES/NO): YES